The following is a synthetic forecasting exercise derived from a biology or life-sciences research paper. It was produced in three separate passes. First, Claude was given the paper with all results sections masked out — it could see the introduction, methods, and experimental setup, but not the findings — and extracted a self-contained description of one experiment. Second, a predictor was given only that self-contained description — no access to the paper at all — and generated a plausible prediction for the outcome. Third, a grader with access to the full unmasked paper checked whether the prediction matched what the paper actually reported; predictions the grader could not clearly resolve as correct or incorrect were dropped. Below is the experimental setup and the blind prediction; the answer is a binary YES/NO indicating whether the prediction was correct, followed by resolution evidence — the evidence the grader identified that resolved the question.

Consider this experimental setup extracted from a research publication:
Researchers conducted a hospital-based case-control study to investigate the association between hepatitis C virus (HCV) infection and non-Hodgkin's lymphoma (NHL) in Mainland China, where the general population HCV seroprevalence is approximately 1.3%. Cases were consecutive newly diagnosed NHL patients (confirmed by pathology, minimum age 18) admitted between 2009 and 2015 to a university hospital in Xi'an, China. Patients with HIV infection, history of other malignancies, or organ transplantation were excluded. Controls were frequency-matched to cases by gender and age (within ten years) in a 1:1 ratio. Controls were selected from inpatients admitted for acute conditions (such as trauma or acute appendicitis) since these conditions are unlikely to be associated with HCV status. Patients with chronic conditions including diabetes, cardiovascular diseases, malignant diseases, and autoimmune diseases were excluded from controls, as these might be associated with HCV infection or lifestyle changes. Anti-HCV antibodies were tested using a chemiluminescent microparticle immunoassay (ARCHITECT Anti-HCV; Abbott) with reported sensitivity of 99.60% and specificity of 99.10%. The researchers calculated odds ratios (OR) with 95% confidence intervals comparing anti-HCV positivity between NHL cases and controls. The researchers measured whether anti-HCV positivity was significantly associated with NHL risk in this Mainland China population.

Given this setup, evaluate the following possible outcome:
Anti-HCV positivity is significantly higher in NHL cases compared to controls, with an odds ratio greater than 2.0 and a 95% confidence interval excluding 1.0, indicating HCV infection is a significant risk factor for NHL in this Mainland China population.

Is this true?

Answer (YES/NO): NO